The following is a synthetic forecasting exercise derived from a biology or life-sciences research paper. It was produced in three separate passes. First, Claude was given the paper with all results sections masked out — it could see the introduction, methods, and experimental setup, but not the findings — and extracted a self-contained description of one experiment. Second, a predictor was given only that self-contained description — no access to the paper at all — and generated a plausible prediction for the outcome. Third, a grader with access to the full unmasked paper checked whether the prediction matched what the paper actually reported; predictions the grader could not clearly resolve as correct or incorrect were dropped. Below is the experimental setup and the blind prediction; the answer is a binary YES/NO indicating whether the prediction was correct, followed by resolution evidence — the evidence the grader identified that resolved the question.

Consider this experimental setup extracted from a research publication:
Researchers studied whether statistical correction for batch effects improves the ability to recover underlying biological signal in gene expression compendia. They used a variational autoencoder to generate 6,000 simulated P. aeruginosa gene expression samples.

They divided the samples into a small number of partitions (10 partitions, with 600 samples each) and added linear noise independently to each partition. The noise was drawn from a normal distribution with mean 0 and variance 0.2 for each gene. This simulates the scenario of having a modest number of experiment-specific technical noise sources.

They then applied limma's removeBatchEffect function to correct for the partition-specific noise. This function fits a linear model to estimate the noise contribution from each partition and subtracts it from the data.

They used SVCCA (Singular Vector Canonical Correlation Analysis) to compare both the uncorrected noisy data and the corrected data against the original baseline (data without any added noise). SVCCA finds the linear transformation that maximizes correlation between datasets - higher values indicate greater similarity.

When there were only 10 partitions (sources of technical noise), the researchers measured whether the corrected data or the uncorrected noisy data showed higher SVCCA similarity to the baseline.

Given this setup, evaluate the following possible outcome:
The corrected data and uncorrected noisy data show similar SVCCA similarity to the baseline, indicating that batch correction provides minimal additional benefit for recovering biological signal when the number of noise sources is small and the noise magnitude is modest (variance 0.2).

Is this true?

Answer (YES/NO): NO